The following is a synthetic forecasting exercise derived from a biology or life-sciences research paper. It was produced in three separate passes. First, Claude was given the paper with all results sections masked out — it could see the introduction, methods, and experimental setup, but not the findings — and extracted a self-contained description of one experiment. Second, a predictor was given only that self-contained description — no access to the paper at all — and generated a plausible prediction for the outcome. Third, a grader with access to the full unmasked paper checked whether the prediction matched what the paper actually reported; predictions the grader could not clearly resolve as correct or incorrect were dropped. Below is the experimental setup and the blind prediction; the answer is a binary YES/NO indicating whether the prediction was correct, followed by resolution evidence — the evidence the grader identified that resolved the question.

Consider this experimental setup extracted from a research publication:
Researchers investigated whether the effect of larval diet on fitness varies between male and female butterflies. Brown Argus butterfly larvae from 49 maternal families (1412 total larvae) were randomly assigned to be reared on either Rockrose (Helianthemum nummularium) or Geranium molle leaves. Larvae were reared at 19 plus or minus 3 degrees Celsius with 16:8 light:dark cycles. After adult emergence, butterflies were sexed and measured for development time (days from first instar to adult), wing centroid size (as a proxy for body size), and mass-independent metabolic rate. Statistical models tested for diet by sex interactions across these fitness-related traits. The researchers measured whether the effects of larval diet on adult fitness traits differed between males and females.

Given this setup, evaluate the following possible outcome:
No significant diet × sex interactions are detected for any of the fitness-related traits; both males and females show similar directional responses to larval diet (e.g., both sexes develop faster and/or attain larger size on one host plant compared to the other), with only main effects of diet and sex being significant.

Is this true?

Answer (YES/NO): YES